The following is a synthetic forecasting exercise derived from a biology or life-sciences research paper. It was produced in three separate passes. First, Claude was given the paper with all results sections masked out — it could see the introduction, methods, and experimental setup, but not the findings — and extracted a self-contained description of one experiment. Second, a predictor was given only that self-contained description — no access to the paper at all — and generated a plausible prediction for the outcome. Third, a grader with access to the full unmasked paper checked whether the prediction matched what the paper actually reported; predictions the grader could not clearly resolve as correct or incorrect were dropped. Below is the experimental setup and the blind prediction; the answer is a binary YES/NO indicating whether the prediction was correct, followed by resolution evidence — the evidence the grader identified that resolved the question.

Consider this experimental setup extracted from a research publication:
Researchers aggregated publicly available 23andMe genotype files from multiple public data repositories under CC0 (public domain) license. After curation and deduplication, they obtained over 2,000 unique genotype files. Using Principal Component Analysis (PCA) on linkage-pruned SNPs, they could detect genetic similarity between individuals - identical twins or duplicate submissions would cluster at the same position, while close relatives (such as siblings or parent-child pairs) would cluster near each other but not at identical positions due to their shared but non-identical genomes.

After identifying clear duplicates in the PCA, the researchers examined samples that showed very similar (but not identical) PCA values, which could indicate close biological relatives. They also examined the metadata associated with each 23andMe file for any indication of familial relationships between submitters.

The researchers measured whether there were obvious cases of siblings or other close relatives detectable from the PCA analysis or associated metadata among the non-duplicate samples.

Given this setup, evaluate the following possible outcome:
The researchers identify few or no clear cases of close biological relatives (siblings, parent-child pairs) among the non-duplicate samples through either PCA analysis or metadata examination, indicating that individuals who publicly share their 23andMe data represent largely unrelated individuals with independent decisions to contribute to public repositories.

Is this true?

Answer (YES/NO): YES